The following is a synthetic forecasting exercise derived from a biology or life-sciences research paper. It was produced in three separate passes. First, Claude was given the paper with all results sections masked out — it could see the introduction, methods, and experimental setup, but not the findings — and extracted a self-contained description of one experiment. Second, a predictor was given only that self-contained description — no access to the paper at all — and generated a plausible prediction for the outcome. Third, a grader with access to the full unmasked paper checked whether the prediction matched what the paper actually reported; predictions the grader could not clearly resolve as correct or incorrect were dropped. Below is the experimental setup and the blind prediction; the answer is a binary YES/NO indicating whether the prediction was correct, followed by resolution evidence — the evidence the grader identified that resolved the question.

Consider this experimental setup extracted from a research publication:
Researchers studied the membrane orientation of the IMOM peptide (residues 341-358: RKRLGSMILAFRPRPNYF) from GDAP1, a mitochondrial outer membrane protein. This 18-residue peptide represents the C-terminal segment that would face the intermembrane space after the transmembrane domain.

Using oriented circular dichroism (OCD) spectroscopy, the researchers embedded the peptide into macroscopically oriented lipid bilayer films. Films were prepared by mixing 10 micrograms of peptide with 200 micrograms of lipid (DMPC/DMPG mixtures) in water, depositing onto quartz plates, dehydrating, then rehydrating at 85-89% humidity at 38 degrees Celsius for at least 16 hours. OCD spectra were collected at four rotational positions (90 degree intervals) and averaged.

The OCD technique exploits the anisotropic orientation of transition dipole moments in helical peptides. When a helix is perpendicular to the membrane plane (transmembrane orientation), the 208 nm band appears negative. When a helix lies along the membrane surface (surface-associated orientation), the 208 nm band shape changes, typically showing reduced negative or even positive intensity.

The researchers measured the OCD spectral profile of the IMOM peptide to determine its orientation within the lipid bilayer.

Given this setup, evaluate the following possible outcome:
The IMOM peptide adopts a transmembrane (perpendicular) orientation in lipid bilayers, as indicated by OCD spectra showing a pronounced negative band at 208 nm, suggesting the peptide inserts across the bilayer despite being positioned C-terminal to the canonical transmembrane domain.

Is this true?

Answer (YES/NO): NO